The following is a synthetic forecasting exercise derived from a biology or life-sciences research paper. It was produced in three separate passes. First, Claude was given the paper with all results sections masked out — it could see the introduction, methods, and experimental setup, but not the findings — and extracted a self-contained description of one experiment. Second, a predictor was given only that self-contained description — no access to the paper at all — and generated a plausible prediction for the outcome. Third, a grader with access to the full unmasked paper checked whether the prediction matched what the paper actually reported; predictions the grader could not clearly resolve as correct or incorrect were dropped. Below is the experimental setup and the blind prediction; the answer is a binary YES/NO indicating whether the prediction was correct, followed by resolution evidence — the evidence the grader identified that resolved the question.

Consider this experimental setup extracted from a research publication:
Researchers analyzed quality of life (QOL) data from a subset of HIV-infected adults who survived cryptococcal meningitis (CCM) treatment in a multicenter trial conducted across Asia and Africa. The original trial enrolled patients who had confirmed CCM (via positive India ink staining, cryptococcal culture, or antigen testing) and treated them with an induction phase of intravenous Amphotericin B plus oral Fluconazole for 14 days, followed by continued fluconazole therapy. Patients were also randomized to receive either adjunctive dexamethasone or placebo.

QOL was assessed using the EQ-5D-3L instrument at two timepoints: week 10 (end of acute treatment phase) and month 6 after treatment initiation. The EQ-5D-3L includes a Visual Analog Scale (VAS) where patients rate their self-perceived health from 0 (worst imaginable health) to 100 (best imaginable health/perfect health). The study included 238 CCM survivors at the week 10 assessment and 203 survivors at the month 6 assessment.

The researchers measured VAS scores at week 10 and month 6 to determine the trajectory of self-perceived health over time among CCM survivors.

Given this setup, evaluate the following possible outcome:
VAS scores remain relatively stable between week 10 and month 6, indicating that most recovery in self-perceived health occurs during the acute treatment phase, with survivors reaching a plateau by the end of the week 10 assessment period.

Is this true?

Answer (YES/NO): NO